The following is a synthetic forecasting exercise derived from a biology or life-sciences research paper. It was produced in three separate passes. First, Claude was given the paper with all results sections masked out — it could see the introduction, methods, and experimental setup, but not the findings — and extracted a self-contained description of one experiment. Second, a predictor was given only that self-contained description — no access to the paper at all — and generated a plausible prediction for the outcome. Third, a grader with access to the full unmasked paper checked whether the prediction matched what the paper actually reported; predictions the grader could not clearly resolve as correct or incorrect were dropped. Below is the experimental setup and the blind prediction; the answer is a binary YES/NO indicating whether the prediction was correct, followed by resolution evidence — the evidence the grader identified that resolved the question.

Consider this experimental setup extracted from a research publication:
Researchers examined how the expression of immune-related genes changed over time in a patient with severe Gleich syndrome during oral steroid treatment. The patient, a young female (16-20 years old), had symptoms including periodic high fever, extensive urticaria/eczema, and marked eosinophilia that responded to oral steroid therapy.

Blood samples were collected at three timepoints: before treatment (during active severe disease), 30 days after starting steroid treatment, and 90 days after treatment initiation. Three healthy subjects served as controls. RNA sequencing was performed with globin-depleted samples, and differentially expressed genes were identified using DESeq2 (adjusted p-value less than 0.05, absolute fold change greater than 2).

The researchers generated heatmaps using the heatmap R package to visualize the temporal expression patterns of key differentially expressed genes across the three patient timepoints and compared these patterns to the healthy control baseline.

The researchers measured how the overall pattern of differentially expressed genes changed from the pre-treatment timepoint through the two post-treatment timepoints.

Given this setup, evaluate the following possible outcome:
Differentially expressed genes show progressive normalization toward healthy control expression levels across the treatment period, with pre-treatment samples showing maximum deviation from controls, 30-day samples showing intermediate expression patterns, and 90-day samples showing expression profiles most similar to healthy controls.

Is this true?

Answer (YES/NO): NO